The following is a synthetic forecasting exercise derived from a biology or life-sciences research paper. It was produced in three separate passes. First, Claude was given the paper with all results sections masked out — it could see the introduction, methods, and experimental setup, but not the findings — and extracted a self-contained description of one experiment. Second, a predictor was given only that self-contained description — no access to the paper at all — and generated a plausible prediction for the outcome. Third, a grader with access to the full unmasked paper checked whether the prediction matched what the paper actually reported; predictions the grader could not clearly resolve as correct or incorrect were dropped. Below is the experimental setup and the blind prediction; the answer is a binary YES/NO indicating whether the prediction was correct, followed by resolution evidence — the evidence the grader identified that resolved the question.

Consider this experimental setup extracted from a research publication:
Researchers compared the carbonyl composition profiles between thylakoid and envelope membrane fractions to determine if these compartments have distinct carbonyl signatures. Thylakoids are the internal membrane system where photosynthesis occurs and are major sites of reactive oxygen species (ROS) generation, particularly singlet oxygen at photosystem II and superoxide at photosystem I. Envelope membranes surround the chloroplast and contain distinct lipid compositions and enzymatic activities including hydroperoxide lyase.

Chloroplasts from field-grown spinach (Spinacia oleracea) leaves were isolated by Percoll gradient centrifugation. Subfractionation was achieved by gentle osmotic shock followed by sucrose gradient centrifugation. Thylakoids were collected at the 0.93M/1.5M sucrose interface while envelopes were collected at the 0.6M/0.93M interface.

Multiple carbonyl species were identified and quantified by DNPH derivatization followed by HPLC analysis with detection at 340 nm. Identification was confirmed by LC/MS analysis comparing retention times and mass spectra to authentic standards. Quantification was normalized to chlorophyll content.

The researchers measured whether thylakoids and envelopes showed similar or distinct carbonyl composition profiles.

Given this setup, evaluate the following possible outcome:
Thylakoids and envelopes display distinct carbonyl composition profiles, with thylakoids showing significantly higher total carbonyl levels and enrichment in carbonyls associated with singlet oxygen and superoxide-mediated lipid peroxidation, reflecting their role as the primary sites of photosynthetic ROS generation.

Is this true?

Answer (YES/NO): YES